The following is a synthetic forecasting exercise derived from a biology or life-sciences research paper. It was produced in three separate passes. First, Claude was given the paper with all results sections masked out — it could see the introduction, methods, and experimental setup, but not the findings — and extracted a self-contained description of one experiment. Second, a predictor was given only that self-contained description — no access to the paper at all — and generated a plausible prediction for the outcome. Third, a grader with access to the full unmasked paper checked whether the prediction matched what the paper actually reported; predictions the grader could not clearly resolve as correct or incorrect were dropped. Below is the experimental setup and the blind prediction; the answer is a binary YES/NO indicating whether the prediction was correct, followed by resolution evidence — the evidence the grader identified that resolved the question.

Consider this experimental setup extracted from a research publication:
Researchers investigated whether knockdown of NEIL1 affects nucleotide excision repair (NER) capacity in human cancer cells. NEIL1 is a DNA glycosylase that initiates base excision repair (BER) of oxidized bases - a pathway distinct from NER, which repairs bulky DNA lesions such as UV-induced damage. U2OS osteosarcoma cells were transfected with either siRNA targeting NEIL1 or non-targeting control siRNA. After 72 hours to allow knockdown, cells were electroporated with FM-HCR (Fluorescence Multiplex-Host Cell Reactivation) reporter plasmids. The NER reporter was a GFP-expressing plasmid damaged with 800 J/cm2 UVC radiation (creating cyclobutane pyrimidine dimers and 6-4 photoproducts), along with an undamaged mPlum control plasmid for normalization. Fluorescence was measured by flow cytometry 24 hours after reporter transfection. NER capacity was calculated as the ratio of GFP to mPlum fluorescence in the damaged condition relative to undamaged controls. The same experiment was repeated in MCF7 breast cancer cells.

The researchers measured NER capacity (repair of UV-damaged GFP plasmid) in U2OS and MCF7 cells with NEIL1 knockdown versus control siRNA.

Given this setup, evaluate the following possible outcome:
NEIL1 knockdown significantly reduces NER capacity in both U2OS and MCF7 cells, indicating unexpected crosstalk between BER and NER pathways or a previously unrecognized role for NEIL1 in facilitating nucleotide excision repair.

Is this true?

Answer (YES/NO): YES